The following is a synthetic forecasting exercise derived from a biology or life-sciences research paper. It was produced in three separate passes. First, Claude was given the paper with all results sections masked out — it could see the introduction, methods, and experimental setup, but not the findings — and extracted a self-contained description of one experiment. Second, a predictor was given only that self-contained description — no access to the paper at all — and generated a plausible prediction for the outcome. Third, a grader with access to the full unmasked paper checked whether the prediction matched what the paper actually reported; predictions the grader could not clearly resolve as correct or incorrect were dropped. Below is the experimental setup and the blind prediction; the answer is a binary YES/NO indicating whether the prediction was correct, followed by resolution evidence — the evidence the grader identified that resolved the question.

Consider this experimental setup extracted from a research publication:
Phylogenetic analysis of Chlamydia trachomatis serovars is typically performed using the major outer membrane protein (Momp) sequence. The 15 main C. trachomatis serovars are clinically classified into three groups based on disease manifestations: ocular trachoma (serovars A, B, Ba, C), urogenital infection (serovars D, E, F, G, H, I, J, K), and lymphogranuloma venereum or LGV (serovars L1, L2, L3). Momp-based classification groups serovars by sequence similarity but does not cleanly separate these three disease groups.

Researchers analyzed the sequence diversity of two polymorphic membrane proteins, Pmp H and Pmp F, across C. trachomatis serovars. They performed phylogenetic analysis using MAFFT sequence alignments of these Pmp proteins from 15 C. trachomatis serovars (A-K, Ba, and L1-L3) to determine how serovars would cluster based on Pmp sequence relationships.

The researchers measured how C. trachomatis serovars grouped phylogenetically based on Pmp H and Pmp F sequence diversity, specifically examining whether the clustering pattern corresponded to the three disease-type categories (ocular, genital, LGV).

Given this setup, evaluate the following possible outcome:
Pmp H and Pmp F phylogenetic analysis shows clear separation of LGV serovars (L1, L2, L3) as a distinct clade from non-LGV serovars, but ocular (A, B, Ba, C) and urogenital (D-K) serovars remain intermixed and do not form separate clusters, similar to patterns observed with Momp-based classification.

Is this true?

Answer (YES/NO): NO